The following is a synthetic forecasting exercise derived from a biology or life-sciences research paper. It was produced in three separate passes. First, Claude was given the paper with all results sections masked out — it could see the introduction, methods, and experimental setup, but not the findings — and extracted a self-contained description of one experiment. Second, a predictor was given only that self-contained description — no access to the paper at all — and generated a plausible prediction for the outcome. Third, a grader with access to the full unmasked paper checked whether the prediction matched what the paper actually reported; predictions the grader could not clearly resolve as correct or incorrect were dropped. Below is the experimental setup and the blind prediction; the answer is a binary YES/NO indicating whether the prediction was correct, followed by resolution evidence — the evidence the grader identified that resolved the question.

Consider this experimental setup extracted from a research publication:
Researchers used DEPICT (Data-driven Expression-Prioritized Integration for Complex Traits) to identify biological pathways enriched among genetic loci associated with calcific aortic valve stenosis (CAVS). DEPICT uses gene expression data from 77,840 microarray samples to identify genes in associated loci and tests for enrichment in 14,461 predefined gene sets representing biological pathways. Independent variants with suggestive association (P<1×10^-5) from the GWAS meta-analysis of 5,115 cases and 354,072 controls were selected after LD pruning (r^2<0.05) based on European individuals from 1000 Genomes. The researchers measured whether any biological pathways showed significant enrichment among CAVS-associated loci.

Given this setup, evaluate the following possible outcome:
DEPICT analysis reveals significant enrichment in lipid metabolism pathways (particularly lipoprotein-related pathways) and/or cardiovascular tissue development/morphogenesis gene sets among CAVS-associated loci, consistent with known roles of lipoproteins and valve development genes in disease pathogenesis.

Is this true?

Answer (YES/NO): NO